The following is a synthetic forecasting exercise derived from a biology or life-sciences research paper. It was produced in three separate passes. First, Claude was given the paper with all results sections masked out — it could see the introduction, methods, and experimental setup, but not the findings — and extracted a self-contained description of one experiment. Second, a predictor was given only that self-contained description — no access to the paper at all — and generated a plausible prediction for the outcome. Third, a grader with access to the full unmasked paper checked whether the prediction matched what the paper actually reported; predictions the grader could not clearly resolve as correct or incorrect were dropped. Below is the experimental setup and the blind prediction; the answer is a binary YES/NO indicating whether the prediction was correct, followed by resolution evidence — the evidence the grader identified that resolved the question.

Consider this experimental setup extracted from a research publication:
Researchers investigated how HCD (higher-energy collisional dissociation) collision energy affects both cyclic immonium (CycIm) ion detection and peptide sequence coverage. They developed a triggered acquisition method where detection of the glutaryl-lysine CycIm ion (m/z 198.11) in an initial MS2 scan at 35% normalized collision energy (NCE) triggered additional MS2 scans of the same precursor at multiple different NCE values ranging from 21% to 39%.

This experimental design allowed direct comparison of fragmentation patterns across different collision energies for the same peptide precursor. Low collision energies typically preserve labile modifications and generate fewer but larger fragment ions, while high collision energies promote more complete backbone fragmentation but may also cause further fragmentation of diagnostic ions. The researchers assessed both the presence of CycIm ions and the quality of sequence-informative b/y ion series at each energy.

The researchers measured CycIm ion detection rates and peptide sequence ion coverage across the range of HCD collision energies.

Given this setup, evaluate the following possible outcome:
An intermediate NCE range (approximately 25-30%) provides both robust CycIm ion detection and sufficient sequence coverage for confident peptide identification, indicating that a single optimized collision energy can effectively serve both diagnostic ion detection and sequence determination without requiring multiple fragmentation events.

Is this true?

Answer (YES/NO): NO